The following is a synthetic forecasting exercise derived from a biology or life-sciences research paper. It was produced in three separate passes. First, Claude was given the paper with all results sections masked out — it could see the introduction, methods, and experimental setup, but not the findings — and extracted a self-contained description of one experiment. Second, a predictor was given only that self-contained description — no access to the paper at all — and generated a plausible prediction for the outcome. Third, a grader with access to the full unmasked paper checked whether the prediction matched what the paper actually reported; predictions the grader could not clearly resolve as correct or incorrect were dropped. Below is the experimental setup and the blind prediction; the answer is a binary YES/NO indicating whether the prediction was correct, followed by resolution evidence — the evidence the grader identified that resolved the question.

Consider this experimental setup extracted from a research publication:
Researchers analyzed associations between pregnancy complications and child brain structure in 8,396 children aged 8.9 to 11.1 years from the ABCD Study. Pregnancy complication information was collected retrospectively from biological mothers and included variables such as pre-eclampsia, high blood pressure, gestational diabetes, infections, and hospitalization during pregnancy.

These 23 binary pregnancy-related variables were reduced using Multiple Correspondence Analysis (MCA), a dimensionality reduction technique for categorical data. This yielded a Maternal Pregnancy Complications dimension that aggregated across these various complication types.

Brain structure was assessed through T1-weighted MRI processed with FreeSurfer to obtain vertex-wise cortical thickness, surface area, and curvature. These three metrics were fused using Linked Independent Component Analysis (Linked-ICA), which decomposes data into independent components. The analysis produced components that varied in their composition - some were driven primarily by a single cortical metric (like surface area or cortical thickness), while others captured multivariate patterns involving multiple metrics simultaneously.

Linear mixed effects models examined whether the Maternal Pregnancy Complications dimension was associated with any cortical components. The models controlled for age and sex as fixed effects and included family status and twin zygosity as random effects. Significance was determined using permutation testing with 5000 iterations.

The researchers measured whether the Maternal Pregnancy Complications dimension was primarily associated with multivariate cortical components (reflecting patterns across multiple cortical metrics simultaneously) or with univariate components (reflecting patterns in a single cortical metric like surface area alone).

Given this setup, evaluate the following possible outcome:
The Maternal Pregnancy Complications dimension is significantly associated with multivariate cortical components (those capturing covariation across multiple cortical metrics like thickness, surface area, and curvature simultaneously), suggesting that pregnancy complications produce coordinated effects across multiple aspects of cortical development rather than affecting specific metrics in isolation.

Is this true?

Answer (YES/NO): NO